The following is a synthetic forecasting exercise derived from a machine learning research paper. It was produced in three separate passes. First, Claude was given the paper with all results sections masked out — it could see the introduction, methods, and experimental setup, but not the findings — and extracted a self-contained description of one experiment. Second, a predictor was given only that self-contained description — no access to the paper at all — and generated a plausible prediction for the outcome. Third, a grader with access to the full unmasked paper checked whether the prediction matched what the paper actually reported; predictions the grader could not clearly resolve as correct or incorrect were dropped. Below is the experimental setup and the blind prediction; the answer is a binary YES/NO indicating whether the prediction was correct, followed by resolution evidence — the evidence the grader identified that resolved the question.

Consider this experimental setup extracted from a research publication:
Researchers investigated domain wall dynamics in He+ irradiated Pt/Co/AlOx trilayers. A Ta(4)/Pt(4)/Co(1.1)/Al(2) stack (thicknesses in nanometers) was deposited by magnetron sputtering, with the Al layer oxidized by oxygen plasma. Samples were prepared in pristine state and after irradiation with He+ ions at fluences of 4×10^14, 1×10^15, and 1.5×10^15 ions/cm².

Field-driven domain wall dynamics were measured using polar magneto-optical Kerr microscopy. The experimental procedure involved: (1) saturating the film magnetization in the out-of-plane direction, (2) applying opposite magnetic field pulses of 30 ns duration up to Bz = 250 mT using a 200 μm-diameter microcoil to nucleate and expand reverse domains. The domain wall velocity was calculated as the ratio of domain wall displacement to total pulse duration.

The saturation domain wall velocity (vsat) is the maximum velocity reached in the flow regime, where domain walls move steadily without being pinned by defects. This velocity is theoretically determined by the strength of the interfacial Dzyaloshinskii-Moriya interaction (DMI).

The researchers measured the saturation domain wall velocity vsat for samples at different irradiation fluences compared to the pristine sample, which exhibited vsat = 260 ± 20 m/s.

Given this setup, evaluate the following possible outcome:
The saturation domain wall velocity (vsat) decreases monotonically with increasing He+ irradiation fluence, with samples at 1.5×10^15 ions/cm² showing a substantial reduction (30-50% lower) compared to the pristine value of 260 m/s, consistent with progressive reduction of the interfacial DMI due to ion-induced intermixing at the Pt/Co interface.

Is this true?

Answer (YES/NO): NO